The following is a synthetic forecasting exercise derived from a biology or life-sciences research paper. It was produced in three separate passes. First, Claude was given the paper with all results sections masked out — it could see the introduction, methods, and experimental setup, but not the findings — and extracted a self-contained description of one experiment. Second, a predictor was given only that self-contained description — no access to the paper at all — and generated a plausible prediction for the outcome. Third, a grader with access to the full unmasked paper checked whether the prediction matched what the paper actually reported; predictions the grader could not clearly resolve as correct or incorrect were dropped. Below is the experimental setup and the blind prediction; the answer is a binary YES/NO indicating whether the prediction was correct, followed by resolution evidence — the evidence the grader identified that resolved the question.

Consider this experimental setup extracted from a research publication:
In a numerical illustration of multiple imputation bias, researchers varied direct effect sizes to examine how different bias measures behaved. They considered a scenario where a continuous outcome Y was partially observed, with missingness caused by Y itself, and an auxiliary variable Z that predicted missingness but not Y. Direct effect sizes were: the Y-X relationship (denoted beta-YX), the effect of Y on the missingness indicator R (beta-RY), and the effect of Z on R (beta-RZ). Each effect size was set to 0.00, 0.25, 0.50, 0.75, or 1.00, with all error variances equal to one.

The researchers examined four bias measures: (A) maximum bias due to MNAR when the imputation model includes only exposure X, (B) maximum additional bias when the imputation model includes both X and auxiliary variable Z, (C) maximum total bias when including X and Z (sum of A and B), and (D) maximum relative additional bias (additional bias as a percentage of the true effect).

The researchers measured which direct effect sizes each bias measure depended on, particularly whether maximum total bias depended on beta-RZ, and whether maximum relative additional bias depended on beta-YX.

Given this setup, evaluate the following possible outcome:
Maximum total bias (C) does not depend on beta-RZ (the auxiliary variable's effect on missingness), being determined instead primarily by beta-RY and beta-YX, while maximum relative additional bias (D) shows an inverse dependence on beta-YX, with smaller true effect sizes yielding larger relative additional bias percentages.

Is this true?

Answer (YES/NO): NO